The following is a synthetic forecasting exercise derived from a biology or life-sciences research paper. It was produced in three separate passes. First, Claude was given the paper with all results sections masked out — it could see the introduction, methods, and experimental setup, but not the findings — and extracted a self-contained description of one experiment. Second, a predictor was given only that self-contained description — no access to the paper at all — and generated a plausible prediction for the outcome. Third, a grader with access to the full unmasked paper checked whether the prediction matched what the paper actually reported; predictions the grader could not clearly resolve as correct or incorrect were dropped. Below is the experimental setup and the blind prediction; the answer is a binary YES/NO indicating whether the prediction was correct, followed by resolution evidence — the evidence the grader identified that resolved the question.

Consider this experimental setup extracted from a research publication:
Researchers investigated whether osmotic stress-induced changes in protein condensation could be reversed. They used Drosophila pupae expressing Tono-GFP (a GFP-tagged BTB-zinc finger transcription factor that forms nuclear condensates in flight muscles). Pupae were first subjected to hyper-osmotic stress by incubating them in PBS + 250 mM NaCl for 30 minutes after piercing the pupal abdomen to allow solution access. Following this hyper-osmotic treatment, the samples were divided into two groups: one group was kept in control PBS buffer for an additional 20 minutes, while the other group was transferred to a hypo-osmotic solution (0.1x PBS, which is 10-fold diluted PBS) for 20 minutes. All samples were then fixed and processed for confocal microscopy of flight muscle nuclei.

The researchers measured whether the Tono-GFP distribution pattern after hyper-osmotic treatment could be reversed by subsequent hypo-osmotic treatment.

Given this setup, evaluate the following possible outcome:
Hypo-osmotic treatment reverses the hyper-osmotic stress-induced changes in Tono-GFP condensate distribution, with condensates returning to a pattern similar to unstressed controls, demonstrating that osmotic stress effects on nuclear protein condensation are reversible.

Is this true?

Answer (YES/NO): YES